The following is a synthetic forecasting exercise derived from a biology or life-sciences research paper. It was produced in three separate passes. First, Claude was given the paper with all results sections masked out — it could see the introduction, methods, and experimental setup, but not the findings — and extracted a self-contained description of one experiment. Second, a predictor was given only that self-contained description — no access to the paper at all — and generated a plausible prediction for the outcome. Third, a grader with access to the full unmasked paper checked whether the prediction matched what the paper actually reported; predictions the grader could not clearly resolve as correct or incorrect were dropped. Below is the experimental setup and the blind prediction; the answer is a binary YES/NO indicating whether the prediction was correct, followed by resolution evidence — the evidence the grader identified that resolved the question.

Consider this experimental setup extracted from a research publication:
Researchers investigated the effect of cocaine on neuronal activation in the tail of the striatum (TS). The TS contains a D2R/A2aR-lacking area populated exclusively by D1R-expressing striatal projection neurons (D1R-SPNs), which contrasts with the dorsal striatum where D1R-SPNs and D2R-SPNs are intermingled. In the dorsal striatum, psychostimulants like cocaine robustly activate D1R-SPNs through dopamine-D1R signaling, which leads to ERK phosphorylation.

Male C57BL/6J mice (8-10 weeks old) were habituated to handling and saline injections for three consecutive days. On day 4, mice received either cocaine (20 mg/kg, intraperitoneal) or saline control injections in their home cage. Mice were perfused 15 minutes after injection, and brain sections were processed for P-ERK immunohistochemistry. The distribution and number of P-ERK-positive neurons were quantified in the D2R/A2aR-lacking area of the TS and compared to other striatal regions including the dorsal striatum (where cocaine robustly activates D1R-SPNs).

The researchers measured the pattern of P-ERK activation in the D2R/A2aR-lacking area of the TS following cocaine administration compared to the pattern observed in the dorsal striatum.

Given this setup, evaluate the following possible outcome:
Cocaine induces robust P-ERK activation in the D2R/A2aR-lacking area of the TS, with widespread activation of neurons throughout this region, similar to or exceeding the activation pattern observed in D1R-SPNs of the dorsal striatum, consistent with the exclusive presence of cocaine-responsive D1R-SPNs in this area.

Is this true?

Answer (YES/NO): NO